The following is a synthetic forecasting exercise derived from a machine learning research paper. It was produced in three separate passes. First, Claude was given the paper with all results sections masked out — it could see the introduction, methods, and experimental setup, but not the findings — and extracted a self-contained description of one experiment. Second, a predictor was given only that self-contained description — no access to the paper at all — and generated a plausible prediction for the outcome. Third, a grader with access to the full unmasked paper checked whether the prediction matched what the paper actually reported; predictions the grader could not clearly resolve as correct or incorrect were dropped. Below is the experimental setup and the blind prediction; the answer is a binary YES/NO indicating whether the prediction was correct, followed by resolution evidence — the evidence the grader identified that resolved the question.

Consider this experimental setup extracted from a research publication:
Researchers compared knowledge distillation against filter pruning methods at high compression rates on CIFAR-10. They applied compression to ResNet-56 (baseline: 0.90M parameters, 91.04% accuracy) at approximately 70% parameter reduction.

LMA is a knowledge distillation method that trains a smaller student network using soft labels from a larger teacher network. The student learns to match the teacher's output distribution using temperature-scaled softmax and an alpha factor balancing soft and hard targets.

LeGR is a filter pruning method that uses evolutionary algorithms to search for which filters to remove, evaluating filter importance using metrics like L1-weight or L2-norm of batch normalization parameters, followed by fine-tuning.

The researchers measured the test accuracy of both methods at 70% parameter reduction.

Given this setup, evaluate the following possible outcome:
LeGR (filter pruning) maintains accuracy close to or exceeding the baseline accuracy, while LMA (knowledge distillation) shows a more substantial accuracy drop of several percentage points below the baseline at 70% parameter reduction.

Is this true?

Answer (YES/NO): NO